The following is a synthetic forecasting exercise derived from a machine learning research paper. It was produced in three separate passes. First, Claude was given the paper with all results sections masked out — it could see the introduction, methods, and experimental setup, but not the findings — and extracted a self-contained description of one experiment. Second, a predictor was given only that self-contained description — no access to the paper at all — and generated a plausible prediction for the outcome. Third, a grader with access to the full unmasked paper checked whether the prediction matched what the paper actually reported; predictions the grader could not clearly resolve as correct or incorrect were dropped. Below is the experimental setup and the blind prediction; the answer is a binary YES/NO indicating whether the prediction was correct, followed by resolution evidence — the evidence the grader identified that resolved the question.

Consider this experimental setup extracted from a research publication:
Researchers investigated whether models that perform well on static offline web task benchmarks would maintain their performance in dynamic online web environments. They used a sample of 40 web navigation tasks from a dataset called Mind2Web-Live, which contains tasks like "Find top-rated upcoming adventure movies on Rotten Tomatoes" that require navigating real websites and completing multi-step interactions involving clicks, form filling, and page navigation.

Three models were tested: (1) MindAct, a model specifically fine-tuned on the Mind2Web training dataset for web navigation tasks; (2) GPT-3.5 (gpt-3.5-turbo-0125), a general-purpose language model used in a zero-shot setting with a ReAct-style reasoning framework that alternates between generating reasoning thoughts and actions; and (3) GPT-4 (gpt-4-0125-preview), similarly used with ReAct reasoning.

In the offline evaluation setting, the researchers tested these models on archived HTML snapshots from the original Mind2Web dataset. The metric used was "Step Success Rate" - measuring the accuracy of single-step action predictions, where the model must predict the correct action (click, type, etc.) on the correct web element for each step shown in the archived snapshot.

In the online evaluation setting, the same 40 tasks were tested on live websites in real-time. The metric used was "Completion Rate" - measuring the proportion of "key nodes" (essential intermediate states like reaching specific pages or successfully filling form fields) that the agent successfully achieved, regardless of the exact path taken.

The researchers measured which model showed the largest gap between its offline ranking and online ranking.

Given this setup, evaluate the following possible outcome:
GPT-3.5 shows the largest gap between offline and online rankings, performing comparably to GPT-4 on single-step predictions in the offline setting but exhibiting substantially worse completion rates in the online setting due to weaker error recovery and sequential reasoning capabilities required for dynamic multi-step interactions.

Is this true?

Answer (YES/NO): NO